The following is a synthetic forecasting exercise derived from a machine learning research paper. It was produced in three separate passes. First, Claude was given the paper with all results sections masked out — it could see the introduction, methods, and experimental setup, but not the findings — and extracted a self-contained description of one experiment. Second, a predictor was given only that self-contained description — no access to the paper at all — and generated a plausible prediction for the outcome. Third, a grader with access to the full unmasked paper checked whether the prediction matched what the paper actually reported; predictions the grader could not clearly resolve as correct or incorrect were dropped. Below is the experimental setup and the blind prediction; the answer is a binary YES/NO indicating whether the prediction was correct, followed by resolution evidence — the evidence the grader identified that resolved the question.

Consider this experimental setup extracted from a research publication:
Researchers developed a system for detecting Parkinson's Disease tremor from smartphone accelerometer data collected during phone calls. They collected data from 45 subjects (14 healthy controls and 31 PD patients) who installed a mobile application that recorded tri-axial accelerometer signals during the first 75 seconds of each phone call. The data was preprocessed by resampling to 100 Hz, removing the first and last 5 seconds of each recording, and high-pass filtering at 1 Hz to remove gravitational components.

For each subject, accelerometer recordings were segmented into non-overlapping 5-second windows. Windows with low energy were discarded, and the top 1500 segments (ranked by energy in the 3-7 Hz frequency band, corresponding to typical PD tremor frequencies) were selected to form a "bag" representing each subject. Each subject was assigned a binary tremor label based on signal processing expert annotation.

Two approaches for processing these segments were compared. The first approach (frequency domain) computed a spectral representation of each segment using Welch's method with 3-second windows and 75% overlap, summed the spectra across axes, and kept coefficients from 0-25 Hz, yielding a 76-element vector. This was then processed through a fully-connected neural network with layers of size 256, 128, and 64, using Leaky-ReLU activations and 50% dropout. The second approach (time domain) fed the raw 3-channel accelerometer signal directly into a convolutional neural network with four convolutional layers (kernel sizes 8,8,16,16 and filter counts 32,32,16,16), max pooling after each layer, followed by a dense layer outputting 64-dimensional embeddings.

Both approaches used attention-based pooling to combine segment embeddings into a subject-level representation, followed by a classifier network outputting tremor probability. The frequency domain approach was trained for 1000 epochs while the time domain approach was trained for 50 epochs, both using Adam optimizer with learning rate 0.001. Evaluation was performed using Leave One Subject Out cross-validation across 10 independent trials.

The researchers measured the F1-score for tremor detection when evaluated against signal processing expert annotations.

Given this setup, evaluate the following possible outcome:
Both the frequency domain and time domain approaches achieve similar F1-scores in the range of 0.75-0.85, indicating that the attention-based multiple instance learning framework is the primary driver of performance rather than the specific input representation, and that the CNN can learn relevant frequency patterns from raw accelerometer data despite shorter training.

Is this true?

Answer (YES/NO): NO